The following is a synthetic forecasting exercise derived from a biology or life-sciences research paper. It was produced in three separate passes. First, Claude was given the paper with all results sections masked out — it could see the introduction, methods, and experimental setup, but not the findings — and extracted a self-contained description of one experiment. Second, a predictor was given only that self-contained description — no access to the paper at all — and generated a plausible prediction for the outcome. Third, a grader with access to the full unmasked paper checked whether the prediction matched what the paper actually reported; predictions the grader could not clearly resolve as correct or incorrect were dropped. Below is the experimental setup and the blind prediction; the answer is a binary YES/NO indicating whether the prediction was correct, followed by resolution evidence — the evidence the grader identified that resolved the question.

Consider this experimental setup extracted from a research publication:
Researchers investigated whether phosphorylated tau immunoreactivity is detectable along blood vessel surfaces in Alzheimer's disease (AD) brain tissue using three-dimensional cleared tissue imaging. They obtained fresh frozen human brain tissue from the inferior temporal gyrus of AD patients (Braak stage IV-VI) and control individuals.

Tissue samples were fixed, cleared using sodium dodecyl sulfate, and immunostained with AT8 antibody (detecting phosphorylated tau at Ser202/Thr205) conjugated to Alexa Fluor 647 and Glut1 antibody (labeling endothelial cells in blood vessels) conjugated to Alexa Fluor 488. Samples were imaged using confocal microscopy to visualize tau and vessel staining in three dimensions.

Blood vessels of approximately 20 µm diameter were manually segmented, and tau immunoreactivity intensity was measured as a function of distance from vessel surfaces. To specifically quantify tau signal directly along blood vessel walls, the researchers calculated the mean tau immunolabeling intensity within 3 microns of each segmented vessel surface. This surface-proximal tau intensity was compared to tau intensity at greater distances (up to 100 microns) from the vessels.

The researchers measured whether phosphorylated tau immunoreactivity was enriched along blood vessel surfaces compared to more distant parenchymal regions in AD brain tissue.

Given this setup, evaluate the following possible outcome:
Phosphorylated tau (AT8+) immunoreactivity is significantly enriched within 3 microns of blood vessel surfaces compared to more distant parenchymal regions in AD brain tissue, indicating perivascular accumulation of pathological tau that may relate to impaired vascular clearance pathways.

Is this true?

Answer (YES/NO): NO